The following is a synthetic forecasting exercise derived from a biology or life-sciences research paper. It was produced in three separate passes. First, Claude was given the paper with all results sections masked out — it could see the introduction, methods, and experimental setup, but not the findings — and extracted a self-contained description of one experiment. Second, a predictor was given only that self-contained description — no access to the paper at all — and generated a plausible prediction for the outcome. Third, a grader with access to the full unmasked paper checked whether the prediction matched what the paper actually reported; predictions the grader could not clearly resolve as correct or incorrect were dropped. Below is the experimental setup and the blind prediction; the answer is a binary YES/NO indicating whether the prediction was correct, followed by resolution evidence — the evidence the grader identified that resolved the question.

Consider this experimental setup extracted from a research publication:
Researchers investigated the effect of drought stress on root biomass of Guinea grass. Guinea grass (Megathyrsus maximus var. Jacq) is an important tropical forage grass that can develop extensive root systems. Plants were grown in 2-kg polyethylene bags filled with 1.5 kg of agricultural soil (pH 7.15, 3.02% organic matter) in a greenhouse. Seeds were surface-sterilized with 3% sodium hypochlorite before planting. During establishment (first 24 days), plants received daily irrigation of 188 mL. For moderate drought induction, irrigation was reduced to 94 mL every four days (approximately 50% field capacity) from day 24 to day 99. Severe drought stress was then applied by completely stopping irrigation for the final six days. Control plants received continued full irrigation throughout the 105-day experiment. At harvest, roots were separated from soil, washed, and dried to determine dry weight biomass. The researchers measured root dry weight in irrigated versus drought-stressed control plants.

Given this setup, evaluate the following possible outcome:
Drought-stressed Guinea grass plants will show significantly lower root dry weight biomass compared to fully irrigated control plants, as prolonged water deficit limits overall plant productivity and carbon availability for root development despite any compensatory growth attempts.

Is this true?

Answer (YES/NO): YES